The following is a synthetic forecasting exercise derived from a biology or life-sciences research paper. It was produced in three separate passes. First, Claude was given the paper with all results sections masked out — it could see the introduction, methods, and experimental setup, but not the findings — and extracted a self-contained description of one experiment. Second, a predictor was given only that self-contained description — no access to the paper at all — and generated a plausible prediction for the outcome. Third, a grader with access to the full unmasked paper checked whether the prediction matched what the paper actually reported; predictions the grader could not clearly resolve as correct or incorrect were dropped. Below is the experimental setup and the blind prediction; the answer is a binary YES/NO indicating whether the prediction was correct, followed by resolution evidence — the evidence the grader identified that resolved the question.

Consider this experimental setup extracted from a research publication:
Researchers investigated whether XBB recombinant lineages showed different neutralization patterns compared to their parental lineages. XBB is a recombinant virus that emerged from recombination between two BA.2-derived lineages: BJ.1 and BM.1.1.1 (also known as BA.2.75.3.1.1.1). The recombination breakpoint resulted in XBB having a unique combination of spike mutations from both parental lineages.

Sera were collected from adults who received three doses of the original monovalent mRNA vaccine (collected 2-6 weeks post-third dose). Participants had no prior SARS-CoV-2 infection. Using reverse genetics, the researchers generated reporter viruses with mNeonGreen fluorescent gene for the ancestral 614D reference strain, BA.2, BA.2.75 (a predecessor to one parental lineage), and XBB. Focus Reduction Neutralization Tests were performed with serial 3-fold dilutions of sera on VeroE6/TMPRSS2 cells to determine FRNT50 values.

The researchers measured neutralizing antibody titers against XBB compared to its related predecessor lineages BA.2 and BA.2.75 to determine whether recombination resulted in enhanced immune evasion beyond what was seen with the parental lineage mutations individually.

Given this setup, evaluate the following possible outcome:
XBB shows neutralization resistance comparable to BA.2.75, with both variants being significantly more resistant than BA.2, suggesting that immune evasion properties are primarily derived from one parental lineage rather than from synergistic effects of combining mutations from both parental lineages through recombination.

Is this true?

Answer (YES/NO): NO